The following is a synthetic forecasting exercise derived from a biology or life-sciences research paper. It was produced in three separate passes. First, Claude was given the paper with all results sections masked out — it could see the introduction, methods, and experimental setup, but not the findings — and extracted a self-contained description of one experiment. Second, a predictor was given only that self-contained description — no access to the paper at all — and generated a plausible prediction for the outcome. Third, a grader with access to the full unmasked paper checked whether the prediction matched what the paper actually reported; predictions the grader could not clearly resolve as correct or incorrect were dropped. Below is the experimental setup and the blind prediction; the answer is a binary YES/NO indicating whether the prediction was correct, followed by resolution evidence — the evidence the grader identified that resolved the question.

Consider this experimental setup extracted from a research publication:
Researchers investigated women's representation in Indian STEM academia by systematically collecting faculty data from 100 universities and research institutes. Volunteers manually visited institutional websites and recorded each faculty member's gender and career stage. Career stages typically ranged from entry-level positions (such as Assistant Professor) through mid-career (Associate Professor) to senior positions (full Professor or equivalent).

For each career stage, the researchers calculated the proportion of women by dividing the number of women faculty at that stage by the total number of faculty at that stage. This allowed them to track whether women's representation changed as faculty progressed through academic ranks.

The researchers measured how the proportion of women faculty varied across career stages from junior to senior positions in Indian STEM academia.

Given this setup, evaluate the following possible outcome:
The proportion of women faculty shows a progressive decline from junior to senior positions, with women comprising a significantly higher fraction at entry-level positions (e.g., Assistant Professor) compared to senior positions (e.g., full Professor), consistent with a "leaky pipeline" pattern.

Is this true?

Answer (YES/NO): YES